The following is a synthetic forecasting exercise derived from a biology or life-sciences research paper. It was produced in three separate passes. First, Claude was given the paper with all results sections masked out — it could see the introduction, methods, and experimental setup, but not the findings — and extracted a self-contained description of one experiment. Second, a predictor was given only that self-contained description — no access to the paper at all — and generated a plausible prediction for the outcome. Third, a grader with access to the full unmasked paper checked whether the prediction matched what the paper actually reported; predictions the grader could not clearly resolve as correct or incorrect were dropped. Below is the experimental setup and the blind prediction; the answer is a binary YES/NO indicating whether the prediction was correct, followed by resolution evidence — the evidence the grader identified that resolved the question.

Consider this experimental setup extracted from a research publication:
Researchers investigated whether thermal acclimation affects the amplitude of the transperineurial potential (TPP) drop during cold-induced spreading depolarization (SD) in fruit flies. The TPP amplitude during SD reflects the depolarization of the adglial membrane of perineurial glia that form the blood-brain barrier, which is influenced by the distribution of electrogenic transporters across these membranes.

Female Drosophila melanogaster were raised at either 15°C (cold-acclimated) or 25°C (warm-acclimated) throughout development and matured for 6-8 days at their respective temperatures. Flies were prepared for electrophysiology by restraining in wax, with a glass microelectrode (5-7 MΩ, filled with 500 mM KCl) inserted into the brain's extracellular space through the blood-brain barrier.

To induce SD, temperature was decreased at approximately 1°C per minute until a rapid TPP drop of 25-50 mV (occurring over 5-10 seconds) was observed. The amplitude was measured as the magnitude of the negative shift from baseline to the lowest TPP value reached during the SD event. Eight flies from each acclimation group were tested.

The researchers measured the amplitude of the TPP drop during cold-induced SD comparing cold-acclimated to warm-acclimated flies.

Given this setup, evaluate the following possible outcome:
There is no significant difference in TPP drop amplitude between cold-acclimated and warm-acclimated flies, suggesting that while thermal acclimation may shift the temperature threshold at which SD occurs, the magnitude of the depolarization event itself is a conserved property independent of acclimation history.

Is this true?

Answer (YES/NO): NO